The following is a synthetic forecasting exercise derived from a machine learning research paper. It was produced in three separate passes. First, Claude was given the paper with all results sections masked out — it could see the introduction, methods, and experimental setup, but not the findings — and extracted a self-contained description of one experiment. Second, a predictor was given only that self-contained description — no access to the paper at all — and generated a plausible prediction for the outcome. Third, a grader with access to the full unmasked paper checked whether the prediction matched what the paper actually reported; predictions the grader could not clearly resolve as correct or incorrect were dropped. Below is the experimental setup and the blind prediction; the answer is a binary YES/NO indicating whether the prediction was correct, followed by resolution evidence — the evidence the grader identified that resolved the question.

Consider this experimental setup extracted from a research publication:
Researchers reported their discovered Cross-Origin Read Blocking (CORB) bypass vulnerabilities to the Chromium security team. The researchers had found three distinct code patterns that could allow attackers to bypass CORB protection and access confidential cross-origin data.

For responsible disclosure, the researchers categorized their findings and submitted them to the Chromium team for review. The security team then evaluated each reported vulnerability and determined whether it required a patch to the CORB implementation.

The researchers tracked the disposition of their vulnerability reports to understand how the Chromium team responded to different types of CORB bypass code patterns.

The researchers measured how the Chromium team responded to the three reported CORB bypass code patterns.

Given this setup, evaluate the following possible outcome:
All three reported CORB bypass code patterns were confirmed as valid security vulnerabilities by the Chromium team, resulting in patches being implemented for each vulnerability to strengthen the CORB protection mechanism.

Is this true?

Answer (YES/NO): NO